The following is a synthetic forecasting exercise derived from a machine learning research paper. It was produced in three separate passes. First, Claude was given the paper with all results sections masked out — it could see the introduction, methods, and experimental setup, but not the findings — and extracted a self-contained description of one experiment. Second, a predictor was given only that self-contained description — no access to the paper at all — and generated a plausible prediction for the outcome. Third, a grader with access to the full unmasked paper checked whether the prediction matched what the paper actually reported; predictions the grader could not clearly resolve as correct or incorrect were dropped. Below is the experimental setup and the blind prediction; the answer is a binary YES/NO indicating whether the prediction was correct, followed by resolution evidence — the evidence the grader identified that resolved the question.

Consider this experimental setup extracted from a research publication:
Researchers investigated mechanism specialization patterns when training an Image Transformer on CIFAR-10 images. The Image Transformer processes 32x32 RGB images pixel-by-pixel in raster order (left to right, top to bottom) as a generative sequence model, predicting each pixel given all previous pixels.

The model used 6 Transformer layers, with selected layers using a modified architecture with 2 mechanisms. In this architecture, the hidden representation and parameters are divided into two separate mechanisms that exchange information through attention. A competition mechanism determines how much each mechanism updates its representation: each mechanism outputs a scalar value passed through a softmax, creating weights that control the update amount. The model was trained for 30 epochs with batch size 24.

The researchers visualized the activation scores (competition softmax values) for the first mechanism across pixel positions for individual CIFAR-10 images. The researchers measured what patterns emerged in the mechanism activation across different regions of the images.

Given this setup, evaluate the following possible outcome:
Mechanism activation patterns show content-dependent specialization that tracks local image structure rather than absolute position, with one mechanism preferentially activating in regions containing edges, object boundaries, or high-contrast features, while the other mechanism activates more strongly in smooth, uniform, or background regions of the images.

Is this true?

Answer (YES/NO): NO